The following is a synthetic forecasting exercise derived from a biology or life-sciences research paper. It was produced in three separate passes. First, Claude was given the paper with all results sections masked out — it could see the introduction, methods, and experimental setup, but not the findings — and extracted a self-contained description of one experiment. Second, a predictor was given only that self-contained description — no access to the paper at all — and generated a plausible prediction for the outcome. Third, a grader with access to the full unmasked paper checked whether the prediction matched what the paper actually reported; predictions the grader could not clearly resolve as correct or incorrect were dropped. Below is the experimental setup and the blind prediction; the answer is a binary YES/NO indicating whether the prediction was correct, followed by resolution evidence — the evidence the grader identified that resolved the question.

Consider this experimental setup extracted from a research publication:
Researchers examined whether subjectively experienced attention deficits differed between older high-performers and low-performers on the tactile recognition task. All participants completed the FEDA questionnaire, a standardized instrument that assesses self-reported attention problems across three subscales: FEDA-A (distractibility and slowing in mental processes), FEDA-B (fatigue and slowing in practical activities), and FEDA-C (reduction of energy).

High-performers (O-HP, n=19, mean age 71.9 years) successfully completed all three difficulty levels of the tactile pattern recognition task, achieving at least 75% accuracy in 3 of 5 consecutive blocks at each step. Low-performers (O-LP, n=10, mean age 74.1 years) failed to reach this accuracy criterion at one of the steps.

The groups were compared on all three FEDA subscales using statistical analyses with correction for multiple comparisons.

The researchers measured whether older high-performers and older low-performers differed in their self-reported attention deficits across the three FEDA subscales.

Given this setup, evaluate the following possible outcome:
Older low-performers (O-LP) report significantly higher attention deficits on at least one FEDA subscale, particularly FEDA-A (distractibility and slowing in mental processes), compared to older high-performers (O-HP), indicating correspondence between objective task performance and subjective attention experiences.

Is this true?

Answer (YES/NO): NO